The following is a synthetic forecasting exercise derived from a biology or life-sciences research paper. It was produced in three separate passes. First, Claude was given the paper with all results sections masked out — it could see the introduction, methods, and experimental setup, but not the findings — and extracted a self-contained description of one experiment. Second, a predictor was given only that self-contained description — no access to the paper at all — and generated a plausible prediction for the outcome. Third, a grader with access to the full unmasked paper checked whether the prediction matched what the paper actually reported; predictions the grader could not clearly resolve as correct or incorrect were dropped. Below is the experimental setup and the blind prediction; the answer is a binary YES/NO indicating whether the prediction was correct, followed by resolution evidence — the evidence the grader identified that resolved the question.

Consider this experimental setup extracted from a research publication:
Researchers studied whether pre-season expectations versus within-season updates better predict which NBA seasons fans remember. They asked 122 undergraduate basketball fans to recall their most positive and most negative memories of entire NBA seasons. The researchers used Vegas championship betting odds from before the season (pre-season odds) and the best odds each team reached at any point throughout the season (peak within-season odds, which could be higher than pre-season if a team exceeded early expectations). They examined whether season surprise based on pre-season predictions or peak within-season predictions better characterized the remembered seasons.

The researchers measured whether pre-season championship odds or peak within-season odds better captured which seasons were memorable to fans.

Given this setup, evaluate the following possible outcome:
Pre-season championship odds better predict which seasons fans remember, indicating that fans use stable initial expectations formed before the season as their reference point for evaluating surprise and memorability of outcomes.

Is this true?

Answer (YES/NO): NO